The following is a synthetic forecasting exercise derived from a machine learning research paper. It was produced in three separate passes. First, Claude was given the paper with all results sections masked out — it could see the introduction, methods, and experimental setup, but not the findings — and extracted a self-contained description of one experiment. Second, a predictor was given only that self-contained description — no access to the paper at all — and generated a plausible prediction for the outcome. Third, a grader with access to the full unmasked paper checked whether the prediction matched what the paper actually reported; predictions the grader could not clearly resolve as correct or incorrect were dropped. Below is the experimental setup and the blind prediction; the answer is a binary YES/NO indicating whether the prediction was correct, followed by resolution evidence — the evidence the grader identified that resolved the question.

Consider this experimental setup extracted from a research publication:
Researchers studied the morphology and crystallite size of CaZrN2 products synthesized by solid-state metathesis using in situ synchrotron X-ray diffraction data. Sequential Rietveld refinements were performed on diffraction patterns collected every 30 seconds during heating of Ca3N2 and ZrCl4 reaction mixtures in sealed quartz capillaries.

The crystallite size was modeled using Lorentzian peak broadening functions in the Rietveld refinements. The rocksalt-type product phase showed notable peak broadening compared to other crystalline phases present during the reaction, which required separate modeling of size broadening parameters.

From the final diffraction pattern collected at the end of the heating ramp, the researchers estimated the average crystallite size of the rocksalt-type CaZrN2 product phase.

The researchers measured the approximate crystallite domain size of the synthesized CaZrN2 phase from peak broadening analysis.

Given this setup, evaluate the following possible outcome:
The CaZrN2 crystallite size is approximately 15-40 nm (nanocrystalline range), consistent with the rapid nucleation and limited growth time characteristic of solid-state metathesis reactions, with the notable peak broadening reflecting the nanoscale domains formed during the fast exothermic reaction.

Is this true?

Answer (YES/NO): NO